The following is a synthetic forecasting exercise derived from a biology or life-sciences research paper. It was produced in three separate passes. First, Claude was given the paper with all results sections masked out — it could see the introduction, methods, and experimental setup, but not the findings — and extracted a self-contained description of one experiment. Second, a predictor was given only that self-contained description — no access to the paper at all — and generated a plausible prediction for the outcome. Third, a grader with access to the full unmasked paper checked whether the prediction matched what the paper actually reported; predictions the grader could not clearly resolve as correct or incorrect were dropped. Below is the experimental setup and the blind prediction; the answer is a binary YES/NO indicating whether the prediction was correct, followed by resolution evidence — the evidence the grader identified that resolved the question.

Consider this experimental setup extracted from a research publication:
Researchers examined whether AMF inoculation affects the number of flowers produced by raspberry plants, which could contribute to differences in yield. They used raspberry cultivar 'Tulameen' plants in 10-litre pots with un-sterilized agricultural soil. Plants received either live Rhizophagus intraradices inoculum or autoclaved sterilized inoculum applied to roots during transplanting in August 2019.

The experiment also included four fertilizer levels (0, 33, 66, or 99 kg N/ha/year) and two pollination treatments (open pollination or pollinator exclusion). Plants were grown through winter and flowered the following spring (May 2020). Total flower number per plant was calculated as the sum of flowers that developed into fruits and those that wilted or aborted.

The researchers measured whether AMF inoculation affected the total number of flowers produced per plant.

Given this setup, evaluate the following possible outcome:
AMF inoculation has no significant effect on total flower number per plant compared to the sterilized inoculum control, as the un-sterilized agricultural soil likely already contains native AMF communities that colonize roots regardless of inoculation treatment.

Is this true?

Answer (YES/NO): NO